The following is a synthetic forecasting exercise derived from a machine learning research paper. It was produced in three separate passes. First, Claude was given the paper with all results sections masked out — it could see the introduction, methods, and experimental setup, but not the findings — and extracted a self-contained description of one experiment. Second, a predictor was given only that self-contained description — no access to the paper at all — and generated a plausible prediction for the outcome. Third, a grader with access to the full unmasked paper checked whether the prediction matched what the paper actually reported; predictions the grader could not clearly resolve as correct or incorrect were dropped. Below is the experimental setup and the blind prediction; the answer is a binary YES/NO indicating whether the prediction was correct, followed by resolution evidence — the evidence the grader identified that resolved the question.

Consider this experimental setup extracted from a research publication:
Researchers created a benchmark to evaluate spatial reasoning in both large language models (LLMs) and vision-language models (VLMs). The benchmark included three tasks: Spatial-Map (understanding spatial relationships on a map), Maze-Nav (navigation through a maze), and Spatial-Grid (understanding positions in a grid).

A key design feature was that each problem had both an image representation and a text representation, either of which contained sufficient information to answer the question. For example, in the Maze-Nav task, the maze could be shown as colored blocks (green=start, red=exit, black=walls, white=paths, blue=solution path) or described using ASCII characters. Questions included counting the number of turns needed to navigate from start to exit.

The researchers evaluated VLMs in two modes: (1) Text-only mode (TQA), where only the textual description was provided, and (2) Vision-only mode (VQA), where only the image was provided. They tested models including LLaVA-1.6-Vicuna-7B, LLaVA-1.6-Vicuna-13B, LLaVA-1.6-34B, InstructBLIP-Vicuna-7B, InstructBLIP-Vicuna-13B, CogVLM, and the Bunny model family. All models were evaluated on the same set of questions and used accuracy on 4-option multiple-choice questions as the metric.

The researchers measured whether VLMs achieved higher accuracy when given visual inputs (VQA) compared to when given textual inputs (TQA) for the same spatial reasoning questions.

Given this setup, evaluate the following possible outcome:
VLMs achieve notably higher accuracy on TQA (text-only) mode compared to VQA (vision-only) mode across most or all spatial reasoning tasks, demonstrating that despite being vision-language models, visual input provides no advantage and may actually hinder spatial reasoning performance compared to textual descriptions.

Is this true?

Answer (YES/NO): YES